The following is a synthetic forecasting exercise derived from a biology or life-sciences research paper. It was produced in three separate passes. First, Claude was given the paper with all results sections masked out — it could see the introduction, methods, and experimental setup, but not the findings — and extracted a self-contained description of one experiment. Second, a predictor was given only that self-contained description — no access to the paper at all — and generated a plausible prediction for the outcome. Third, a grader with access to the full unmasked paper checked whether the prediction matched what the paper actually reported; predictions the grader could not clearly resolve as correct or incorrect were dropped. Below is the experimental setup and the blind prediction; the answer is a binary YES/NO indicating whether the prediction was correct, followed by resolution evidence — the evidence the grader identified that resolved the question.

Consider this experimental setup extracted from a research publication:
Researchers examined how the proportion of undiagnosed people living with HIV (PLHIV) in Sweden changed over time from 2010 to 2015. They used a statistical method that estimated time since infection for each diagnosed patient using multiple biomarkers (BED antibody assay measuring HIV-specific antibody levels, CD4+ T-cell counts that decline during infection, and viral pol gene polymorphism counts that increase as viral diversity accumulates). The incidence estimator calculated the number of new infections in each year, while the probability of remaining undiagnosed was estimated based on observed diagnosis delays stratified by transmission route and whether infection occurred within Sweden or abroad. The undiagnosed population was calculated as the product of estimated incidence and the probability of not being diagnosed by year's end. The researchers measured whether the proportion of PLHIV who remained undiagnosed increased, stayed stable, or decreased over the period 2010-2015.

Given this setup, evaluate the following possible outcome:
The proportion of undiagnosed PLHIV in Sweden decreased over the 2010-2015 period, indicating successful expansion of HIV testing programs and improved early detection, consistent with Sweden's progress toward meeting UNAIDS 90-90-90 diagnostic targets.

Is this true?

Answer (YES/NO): YES